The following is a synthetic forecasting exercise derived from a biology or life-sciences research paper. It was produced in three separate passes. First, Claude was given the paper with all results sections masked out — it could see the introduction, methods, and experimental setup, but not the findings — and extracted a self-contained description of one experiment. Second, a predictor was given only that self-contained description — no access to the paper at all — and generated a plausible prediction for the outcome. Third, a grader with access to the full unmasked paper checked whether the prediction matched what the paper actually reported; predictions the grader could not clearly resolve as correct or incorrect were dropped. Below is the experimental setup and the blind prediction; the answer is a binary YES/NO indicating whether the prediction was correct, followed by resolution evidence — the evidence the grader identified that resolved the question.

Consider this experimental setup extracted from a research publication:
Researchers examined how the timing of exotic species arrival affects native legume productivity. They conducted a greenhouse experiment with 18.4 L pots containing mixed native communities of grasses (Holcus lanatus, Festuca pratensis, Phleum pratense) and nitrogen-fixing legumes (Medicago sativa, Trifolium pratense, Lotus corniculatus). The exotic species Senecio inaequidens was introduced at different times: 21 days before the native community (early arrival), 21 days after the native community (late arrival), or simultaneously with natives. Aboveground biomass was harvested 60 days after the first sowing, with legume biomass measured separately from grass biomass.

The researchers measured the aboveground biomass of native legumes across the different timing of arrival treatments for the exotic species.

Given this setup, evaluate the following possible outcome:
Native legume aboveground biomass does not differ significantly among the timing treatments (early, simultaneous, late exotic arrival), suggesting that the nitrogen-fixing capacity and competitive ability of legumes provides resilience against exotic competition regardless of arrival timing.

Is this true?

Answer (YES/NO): NO